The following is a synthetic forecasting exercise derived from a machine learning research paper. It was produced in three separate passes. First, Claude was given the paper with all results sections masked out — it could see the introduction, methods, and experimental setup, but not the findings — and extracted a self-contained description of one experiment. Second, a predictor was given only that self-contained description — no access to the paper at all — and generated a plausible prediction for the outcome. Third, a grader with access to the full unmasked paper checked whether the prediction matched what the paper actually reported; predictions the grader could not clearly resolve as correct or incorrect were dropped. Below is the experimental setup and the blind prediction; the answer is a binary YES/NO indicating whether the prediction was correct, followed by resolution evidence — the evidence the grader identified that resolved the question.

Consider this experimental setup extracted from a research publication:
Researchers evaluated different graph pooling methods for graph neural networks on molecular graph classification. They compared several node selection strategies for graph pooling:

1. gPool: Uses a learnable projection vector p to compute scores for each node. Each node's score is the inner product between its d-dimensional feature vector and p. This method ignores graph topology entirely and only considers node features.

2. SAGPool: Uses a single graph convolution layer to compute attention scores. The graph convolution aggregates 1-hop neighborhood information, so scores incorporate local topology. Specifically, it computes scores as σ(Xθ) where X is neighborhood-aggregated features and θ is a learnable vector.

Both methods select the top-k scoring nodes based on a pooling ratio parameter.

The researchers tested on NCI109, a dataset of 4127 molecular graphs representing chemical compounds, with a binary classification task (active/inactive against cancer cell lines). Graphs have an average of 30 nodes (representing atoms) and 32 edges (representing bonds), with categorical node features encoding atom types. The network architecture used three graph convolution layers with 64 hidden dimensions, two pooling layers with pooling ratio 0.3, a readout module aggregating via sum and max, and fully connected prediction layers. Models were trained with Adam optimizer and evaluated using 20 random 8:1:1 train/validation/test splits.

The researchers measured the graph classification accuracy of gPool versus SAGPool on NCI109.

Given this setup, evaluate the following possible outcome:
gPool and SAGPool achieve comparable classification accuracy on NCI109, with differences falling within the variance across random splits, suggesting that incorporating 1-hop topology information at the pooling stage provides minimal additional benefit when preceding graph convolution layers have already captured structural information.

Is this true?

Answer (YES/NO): YES